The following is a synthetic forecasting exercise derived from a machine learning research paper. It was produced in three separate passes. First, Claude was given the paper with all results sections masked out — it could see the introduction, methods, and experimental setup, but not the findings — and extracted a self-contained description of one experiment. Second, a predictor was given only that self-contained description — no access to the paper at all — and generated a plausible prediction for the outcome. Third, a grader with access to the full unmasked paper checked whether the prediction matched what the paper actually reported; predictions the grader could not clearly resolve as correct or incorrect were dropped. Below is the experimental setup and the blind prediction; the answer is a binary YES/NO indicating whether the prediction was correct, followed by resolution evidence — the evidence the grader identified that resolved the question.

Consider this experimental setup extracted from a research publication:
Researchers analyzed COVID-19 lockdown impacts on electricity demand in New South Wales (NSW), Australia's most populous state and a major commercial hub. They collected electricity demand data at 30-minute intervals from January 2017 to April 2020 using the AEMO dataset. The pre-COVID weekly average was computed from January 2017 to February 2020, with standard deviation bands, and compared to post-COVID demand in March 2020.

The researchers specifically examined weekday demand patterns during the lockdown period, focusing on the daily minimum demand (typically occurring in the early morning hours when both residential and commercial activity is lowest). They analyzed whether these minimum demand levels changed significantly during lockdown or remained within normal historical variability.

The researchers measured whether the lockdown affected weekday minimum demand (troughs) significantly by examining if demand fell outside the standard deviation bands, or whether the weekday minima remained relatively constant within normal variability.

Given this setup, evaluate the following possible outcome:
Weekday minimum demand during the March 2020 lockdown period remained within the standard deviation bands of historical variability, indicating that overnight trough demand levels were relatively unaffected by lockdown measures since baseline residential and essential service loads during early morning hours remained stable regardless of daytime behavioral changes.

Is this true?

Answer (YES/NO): YES